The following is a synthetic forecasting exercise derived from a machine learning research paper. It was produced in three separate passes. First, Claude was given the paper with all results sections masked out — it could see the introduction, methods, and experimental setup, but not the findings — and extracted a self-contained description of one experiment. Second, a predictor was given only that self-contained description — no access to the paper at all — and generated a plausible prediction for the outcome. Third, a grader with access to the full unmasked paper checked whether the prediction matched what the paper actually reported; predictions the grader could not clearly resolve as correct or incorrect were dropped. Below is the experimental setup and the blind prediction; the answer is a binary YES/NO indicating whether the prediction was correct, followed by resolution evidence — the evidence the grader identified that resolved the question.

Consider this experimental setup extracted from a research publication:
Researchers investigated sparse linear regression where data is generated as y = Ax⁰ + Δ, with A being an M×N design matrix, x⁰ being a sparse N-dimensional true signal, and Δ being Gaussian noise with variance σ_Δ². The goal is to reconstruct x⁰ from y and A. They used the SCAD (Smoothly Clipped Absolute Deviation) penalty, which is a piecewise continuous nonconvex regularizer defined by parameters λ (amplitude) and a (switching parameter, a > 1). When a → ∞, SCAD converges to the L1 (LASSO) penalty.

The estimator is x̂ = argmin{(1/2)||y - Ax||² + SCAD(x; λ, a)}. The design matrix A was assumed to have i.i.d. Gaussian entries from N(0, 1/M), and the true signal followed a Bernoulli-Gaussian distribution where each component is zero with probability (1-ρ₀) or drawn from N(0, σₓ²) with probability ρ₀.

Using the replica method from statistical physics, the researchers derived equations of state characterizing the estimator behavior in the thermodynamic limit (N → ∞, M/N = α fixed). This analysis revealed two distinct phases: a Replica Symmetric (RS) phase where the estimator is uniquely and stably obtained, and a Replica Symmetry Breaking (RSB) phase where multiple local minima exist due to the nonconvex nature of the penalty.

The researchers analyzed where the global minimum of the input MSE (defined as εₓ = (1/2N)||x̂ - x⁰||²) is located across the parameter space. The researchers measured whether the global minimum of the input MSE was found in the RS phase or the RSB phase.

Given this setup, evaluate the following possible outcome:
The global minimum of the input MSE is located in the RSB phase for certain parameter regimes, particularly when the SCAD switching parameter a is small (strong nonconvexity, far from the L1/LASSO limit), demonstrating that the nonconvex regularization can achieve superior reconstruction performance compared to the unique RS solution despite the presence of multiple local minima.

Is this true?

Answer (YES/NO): NO